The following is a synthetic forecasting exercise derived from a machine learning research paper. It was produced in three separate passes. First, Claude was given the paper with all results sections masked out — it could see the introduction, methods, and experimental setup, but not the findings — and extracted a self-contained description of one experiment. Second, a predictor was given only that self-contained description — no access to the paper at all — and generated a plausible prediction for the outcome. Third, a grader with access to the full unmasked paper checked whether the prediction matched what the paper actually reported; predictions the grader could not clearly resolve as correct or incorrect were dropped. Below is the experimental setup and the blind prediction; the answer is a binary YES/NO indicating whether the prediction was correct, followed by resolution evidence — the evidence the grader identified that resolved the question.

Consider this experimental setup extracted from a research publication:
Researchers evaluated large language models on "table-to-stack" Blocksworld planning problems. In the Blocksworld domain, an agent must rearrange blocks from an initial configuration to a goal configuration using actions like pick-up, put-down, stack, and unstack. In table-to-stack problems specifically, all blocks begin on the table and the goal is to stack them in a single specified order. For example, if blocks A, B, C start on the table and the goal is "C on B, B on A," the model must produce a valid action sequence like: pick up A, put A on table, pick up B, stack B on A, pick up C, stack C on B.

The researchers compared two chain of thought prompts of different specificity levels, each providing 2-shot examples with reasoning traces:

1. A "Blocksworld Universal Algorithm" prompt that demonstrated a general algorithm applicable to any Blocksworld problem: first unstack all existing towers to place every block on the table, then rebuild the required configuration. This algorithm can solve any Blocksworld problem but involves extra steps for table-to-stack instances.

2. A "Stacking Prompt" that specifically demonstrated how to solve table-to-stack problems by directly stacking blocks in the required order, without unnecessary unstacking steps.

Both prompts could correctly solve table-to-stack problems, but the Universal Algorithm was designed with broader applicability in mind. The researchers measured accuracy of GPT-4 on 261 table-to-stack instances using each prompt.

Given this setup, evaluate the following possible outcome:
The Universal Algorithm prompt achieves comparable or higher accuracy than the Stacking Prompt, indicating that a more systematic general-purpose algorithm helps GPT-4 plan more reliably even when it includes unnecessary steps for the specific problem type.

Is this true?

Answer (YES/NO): NO